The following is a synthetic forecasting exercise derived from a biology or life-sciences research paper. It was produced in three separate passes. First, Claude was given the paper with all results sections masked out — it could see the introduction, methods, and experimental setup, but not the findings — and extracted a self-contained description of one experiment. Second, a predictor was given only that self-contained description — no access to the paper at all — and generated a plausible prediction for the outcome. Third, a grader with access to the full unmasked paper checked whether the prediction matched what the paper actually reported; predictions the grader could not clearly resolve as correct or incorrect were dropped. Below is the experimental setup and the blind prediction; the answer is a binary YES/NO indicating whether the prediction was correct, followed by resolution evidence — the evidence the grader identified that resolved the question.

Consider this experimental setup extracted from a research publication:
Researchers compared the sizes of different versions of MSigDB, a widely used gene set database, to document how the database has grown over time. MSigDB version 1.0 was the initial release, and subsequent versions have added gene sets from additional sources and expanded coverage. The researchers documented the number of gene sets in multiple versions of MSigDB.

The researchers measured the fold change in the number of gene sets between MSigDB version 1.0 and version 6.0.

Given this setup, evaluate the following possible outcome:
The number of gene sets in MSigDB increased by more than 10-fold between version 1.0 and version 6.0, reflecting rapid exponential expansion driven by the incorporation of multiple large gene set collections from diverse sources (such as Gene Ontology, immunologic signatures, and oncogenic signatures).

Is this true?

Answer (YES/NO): YES